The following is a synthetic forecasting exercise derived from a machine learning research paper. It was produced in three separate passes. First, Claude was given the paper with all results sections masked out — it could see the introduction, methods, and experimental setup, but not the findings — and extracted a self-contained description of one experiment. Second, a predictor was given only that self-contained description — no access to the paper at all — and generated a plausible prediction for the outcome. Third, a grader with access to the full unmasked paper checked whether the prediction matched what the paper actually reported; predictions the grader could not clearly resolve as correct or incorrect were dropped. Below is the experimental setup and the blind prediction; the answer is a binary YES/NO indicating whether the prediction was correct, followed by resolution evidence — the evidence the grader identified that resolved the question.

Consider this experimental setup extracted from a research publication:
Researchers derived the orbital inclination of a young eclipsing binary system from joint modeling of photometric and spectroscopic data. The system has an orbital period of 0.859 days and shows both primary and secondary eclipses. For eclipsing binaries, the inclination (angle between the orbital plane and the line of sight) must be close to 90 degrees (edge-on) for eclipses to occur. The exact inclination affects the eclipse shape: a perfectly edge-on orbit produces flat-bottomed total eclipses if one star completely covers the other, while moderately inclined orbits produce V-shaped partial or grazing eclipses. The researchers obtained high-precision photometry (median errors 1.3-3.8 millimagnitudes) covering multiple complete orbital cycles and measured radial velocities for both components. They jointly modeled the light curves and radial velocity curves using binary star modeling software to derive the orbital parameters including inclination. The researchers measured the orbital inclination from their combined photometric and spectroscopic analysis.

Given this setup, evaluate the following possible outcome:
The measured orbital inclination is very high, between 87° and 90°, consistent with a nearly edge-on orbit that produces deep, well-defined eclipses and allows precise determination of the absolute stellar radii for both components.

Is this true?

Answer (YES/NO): NO